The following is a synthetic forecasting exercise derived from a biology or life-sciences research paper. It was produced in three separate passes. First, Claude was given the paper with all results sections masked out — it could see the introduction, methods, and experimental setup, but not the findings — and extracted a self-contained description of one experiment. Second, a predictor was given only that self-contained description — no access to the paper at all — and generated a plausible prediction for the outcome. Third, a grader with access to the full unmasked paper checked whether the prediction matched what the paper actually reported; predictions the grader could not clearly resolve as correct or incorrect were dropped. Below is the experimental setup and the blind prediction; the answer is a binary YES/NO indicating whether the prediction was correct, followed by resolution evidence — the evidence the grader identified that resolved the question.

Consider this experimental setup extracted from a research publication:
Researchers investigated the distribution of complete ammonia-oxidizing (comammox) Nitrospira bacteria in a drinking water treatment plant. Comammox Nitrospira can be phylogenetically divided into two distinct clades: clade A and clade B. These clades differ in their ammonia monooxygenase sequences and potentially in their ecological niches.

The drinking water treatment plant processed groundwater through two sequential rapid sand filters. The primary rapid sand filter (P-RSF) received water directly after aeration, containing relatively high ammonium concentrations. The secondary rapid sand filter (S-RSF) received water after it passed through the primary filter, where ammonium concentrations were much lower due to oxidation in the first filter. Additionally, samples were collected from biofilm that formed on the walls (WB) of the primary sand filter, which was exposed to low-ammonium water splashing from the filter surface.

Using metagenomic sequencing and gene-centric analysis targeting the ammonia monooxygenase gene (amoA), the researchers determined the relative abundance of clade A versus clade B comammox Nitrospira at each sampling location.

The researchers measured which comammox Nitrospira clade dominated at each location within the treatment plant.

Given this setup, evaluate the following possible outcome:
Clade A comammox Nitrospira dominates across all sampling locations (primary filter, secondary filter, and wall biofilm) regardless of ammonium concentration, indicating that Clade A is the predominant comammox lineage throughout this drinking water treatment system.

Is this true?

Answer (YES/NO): NO